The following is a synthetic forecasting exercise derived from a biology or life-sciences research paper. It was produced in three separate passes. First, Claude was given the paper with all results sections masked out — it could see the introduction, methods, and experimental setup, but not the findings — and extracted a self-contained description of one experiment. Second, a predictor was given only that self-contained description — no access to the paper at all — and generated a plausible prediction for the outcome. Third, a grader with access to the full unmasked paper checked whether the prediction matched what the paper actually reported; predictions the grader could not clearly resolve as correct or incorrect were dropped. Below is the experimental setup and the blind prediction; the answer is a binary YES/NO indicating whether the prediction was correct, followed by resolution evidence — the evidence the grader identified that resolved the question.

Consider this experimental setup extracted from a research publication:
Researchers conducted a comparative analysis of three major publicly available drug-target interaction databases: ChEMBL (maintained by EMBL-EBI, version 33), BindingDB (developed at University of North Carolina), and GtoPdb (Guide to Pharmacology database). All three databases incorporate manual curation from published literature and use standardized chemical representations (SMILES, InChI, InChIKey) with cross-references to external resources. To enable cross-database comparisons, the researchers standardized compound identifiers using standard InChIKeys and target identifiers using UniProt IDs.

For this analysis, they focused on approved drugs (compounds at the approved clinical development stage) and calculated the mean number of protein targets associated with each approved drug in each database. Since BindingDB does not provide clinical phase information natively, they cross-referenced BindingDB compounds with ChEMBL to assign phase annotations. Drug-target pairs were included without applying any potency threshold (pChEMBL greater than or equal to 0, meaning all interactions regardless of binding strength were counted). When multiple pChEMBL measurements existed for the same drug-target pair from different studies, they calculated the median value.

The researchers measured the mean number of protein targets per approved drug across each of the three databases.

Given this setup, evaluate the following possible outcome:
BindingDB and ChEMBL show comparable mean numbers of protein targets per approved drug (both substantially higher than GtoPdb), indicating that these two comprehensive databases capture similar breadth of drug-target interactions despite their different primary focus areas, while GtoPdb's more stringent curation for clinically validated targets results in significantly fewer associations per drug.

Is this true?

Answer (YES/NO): NO